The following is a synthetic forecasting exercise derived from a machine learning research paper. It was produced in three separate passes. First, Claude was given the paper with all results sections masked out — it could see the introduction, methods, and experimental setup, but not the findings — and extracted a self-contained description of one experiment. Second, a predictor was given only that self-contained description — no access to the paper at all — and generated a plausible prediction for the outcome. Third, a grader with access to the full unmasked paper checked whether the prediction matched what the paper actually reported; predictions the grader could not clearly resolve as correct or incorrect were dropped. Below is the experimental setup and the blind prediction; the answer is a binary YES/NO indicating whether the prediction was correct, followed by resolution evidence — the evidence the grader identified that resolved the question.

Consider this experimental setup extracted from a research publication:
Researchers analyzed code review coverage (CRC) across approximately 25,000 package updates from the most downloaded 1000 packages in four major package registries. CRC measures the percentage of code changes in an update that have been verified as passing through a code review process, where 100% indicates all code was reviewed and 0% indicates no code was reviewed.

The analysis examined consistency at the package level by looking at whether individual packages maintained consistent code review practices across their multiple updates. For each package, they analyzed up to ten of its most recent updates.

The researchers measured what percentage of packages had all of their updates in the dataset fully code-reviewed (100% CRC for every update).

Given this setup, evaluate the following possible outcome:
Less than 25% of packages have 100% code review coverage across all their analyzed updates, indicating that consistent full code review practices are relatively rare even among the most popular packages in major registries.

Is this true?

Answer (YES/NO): YES